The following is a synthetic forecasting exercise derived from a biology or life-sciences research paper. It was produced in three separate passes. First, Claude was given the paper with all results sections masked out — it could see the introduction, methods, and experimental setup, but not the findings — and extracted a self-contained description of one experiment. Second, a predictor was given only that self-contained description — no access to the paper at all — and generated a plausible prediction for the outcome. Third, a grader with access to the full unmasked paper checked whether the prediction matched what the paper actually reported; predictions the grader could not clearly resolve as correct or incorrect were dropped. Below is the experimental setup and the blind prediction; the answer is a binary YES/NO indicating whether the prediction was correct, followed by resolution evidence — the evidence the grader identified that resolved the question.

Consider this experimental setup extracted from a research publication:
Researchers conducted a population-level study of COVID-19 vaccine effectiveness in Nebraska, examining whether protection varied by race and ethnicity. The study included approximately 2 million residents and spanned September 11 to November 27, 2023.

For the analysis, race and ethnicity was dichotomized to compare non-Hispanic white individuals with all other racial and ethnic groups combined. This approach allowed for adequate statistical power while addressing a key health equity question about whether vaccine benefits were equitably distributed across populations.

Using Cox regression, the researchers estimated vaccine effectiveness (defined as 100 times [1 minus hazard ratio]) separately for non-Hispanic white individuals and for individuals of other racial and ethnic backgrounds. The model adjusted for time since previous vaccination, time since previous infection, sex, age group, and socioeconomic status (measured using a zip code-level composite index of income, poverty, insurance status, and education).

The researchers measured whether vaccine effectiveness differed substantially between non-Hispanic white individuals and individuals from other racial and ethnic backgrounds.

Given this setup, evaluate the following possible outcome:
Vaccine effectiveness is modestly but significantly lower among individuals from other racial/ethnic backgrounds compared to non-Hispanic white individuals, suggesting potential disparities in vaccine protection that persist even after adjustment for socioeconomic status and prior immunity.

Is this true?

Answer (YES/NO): NO